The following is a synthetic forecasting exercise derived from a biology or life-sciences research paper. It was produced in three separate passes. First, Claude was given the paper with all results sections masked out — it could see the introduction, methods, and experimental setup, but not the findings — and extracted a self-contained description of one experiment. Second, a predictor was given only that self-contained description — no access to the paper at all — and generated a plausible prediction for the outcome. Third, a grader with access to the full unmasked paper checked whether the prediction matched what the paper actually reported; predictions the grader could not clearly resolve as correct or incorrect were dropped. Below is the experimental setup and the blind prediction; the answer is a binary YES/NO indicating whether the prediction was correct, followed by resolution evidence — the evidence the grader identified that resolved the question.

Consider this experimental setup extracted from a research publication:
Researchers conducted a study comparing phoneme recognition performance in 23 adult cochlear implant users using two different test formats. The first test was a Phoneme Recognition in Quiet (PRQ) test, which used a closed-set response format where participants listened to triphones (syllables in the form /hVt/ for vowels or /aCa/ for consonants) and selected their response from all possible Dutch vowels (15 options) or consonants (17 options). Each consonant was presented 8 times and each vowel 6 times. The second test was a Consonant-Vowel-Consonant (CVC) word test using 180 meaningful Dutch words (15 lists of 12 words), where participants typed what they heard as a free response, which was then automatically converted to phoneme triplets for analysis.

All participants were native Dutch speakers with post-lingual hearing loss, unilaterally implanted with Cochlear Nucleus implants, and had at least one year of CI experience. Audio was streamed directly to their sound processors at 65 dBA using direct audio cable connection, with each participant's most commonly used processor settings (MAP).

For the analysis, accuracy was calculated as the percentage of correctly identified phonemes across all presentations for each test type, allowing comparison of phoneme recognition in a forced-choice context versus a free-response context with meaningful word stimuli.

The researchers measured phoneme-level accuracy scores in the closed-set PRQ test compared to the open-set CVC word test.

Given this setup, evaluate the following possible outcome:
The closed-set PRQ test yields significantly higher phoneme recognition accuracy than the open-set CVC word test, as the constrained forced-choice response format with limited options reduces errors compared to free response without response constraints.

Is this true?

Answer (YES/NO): NO